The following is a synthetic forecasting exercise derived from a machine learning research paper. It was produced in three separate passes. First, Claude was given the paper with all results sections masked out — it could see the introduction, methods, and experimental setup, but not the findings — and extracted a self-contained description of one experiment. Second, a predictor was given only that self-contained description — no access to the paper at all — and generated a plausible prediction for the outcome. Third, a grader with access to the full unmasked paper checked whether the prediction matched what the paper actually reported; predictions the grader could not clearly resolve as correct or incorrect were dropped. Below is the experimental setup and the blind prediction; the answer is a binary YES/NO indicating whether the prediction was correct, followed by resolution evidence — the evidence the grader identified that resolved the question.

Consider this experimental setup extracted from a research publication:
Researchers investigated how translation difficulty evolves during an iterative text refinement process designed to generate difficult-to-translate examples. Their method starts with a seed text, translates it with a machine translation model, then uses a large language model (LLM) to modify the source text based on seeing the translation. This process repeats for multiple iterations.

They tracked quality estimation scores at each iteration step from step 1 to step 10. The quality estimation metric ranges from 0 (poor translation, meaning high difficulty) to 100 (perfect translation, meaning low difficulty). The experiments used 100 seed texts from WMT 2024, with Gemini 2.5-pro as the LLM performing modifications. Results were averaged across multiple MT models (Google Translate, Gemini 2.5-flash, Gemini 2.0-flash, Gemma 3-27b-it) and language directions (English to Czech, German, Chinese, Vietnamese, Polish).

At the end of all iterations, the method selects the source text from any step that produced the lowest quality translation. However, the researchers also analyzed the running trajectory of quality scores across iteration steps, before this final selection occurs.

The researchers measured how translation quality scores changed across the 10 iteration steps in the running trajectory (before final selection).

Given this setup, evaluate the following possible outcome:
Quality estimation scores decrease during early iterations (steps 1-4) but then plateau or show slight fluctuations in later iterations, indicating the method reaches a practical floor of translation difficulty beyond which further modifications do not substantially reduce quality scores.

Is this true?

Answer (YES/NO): NO